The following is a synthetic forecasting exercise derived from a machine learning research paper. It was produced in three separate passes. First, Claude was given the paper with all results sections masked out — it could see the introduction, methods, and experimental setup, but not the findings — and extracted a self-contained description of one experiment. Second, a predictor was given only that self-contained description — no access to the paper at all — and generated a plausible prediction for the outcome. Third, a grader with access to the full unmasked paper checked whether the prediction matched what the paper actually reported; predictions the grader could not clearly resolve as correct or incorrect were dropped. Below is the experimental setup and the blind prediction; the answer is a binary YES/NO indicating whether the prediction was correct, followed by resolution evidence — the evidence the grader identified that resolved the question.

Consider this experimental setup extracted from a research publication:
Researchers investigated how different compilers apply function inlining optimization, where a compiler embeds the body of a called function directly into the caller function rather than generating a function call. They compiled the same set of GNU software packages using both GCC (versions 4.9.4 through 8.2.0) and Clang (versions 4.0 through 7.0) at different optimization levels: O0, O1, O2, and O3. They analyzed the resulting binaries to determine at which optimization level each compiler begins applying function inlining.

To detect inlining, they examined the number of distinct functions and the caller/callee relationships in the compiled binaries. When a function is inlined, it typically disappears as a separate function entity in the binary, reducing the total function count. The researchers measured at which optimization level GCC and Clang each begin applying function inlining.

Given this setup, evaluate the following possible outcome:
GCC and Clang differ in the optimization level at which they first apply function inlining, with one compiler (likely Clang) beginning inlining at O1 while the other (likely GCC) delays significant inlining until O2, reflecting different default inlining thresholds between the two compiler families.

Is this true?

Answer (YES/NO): NO